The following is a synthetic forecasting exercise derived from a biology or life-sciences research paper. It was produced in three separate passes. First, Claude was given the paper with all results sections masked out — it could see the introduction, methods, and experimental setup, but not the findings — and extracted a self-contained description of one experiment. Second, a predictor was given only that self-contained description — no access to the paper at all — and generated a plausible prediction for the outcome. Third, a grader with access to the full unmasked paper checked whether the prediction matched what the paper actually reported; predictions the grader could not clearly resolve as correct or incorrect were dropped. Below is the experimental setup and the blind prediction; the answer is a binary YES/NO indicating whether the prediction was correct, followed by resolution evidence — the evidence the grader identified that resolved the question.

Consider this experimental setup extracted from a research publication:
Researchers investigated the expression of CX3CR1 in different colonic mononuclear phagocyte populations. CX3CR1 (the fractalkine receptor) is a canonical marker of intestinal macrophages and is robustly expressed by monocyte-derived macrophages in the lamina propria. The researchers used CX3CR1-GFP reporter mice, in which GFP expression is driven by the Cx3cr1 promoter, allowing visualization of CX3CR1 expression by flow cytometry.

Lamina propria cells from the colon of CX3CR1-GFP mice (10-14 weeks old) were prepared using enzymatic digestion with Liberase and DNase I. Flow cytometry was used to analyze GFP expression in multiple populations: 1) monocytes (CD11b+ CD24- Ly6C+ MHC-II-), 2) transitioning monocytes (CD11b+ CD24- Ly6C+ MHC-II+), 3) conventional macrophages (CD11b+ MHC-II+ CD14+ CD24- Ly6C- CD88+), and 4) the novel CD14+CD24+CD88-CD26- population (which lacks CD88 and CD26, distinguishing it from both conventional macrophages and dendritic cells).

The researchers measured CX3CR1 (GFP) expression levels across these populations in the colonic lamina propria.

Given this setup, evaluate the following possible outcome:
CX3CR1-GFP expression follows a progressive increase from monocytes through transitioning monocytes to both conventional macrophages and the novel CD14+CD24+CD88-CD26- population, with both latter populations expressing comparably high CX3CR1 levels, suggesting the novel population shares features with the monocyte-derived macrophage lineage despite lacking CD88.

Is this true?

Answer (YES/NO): NO